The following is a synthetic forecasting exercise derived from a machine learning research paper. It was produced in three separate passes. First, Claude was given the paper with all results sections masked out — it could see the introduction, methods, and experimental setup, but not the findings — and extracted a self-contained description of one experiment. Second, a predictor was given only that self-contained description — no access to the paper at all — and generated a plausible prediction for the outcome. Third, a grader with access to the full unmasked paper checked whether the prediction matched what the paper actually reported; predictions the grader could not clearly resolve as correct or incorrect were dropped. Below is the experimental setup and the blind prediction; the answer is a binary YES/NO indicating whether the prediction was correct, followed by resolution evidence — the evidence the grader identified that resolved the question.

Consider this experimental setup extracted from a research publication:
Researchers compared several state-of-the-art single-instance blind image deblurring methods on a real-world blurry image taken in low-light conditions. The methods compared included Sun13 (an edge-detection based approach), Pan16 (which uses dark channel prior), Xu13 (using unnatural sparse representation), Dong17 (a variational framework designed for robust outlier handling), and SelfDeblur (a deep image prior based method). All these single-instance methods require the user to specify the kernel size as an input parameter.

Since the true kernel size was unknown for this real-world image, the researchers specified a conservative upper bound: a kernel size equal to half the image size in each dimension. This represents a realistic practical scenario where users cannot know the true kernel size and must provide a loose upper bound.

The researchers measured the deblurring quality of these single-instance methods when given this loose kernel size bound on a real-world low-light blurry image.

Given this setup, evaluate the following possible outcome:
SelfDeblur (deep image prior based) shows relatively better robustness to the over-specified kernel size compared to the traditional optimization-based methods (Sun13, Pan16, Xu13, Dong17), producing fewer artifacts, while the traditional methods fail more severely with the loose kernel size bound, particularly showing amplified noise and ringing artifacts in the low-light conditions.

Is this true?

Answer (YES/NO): NO